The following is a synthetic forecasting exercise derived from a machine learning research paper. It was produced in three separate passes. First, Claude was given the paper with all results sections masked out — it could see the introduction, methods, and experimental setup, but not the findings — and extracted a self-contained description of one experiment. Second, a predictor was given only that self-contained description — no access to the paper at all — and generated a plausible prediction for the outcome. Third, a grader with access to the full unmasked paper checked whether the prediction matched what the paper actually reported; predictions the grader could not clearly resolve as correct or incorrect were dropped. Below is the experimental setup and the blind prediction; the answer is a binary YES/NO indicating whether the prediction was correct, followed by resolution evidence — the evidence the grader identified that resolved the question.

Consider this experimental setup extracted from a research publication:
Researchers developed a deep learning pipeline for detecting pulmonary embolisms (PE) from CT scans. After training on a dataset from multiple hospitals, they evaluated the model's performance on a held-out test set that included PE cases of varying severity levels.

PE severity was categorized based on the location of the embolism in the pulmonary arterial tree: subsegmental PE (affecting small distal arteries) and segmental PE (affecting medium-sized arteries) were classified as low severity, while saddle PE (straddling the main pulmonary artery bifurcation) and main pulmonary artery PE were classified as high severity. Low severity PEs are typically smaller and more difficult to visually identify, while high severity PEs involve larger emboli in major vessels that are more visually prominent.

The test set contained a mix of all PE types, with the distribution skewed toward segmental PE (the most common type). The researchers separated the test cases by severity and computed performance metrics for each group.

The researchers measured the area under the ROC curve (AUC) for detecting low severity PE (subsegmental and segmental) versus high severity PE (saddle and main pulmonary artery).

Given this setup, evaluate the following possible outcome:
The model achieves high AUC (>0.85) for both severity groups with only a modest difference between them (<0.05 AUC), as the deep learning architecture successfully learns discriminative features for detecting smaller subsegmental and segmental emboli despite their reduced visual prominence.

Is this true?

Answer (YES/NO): NO